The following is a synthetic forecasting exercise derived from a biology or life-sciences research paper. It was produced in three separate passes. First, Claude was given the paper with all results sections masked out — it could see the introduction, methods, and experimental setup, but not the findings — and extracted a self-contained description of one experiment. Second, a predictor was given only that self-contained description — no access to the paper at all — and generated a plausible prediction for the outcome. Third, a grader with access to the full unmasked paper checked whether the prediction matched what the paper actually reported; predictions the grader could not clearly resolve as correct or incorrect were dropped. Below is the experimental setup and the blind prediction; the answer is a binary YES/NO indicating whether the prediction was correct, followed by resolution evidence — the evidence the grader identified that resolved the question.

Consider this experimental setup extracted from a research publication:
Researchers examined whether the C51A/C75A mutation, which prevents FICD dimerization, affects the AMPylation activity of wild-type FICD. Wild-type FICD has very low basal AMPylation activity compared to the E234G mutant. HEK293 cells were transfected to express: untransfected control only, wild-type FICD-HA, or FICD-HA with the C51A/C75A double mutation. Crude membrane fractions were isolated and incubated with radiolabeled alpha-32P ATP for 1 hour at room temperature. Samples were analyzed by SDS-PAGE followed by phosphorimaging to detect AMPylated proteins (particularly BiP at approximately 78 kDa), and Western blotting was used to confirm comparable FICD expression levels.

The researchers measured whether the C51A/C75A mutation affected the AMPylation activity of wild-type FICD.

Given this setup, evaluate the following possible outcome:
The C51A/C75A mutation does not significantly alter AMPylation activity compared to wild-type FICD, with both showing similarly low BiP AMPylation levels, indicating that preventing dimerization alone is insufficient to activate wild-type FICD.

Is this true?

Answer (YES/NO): YES